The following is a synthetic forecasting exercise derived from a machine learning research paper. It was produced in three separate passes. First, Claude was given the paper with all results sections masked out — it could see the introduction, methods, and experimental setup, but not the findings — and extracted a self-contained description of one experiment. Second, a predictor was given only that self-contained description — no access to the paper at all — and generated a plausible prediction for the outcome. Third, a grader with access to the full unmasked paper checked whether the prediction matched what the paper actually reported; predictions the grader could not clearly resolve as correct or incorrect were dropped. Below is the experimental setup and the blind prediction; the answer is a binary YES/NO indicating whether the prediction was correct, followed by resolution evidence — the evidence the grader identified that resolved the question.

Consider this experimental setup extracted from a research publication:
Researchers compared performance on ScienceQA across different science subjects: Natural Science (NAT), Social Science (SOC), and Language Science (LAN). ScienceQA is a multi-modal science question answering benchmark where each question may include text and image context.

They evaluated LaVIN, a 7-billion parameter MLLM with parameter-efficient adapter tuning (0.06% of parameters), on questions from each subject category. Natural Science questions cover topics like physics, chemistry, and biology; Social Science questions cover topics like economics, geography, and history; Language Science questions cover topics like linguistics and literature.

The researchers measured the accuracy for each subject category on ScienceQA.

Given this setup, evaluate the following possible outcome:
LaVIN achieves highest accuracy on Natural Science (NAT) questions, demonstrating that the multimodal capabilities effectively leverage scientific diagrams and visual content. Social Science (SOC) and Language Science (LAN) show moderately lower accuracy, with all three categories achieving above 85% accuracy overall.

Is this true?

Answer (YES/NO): NO